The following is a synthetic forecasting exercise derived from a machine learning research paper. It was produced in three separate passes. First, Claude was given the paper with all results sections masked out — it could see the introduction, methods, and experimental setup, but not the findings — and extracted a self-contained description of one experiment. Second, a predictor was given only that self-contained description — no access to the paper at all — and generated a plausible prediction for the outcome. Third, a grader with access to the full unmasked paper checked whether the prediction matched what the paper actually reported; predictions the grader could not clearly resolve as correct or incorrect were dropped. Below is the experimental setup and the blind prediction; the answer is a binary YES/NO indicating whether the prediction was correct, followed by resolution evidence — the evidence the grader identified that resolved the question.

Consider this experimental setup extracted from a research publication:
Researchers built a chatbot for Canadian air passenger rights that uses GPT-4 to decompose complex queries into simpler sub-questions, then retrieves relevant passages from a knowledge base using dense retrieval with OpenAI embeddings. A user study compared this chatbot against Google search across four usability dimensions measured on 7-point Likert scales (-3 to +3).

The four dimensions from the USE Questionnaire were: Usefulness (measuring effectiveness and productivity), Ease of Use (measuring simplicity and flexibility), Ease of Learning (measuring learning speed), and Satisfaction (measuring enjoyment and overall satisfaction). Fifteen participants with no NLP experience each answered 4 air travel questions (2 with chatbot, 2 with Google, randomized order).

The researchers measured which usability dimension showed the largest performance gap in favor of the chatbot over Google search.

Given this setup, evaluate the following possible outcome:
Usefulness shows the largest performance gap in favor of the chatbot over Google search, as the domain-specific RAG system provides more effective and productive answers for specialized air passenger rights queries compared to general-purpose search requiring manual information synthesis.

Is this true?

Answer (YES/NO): NO